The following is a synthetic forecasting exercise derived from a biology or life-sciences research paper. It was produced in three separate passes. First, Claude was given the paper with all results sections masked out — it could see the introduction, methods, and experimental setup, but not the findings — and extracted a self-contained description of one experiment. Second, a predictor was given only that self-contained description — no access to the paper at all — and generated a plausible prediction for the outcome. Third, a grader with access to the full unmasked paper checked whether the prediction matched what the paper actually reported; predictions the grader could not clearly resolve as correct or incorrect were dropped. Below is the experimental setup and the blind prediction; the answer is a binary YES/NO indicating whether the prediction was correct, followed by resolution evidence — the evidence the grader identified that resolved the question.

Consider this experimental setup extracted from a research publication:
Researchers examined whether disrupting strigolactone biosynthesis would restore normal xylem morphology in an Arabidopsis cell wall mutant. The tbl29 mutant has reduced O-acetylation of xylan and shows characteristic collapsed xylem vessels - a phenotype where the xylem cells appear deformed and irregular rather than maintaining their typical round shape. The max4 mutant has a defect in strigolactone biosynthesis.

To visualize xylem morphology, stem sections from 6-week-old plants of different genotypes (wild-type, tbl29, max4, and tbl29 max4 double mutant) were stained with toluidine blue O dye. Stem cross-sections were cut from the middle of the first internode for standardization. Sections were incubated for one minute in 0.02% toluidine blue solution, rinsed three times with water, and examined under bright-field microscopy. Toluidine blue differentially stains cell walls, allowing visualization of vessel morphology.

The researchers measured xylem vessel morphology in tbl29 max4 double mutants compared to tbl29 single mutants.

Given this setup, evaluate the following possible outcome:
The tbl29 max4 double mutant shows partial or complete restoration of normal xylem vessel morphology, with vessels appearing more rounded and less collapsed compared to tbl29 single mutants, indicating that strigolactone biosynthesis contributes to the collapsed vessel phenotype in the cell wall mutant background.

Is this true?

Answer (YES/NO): YES